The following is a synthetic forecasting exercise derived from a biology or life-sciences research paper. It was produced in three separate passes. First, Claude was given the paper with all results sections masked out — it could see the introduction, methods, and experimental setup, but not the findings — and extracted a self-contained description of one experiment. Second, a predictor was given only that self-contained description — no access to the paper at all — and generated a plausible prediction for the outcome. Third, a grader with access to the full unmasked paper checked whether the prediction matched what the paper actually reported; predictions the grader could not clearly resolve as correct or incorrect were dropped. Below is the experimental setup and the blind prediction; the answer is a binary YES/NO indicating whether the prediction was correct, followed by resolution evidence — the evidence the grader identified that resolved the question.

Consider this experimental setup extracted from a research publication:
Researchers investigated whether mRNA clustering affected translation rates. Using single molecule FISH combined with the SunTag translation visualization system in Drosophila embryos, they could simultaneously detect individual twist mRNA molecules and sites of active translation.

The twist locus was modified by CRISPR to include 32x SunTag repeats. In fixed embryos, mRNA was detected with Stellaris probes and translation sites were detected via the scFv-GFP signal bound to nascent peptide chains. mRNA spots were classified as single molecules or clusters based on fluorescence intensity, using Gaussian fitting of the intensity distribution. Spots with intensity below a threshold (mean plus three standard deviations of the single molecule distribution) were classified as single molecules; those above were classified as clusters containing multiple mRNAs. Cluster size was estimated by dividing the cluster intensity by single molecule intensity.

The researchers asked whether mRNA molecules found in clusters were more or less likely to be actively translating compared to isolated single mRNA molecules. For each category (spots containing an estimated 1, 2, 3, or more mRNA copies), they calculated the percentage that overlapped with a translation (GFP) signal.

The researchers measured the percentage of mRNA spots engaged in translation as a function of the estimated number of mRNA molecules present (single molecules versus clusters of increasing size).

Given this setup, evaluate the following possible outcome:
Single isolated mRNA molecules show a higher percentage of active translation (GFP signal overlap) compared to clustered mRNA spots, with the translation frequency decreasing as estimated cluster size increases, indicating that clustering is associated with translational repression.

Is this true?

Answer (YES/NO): NO